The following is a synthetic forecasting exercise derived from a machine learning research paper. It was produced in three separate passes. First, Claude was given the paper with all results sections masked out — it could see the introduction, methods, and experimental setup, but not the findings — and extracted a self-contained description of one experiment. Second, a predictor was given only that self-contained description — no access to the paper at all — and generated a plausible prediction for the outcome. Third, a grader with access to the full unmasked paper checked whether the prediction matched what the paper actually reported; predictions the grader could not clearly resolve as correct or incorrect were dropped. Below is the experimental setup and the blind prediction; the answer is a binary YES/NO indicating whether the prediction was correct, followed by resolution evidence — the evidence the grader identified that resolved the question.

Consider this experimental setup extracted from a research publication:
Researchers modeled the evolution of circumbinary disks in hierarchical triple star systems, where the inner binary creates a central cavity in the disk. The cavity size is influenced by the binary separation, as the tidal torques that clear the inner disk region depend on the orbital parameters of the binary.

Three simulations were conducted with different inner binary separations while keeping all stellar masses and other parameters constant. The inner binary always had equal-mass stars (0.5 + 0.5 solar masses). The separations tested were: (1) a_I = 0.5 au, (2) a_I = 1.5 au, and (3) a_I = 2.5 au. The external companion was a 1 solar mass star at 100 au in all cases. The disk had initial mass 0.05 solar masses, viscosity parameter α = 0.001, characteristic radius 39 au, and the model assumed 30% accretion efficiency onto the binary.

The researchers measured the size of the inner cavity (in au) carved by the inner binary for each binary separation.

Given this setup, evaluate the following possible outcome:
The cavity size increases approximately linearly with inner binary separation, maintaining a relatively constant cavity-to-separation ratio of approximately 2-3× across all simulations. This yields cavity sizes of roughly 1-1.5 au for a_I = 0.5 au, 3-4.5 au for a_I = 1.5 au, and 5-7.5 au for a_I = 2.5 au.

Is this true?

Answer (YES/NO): NO